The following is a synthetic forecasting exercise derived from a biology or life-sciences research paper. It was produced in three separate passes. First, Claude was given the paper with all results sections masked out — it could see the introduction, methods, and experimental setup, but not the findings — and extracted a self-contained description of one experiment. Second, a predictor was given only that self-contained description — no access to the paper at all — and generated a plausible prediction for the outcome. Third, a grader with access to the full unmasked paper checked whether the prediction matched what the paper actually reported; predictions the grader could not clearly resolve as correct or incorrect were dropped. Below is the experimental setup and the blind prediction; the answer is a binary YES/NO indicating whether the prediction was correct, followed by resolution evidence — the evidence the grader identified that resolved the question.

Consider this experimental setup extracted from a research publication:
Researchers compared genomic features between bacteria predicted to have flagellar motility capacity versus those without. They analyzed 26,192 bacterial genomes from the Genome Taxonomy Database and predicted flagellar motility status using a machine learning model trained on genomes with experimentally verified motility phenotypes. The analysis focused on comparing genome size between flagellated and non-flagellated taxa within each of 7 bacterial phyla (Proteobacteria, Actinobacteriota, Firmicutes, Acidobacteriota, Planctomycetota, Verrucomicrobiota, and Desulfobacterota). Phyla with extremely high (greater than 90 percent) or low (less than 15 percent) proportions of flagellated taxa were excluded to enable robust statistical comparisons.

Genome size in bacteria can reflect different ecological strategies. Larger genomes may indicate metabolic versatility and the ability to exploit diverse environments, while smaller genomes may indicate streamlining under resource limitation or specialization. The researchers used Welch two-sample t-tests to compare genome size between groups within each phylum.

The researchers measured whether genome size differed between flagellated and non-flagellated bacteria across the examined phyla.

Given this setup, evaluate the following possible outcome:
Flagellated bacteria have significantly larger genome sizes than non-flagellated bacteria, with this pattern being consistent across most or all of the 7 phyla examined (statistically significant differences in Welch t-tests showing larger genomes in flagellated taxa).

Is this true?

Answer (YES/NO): YES